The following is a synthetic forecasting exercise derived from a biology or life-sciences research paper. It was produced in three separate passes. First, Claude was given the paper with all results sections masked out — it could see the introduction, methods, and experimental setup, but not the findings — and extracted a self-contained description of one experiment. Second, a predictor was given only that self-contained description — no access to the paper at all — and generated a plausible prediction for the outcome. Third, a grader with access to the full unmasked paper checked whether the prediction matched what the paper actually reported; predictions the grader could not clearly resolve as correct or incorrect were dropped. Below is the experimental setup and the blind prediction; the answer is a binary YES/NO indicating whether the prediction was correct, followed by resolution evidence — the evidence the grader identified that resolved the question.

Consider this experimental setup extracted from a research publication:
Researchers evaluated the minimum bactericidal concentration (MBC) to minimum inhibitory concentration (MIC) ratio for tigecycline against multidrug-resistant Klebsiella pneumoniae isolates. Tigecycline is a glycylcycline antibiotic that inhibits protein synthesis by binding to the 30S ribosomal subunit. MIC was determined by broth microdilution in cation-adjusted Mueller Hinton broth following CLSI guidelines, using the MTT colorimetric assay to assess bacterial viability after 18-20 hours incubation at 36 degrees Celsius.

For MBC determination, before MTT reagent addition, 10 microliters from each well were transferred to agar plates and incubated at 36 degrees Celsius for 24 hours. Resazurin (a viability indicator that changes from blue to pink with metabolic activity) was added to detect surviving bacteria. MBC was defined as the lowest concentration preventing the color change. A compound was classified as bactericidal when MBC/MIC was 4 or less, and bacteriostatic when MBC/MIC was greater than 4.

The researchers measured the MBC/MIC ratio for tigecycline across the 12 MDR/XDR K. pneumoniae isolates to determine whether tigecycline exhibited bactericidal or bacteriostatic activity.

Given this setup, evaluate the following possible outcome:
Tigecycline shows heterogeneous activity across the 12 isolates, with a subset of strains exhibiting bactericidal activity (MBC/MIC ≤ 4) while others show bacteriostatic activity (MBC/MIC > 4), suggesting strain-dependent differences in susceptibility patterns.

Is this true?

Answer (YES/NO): NO